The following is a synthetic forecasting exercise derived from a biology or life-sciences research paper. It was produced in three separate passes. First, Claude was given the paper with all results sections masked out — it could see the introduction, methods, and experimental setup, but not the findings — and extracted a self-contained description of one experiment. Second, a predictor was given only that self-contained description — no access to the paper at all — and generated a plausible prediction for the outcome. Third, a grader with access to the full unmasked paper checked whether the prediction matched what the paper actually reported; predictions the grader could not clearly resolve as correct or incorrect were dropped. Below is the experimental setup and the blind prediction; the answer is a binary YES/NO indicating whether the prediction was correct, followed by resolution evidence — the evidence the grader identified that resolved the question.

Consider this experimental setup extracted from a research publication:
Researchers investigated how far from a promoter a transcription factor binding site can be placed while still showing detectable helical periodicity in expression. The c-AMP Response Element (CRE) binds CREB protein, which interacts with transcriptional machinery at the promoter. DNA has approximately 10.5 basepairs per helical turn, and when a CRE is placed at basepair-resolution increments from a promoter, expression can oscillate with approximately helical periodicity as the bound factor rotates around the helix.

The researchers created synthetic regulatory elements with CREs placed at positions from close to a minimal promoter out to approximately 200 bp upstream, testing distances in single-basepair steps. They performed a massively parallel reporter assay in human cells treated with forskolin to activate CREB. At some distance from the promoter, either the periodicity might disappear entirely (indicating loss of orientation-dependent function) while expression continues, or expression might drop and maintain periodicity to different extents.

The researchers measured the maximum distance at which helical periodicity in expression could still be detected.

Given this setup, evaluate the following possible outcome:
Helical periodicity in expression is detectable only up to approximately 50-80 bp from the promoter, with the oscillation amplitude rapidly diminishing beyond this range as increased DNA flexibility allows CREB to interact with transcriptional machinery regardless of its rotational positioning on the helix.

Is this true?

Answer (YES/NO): NO